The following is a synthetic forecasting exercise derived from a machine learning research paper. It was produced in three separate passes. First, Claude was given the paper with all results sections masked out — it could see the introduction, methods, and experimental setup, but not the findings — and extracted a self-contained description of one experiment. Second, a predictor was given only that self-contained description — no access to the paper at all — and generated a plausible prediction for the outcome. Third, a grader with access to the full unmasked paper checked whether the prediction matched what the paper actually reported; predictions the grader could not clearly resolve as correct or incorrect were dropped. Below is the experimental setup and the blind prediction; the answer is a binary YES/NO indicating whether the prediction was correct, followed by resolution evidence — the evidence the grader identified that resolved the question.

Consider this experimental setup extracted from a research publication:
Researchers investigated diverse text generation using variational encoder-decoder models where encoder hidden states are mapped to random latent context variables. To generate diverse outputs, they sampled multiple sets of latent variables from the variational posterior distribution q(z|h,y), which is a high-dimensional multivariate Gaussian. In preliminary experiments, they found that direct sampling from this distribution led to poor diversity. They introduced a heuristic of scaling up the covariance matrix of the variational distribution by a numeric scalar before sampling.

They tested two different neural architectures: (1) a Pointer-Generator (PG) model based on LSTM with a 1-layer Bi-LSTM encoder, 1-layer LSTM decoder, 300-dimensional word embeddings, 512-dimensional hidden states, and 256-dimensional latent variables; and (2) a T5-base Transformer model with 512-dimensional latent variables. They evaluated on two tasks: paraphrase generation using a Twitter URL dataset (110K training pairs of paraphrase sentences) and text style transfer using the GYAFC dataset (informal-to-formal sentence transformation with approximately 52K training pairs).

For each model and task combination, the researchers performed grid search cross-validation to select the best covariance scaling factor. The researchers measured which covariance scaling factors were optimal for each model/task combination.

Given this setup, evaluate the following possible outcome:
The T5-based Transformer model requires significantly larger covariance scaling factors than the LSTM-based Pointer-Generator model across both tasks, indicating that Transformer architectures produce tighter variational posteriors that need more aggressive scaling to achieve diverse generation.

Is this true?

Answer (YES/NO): NO